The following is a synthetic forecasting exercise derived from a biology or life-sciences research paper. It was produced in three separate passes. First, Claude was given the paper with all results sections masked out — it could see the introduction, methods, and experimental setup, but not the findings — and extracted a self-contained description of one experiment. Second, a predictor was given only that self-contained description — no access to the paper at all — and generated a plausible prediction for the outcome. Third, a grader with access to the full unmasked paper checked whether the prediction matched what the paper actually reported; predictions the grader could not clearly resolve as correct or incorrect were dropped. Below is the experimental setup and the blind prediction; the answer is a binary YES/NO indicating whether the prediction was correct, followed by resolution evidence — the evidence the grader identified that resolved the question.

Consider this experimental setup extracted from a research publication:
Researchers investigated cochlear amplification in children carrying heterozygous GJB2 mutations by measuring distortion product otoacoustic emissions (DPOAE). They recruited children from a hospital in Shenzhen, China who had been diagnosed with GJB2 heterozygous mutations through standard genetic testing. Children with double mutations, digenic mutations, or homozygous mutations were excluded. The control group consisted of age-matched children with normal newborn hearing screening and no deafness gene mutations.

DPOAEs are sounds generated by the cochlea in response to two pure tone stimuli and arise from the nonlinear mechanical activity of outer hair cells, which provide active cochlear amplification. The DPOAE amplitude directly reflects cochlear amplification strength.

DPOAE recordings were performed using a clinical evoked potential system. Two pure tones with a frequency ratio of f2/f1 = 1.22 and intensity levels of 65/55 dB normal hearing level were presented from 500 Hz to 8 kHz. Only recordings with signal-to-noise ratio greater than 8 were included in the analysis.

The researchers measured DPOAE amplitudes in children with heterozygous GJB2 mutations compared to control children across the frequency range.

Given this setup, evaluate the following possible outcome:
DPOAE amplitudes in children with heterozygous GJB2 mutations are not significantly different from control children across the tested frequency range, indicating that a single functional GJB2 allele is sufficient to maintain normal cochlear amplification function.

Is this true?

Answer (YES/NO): NO